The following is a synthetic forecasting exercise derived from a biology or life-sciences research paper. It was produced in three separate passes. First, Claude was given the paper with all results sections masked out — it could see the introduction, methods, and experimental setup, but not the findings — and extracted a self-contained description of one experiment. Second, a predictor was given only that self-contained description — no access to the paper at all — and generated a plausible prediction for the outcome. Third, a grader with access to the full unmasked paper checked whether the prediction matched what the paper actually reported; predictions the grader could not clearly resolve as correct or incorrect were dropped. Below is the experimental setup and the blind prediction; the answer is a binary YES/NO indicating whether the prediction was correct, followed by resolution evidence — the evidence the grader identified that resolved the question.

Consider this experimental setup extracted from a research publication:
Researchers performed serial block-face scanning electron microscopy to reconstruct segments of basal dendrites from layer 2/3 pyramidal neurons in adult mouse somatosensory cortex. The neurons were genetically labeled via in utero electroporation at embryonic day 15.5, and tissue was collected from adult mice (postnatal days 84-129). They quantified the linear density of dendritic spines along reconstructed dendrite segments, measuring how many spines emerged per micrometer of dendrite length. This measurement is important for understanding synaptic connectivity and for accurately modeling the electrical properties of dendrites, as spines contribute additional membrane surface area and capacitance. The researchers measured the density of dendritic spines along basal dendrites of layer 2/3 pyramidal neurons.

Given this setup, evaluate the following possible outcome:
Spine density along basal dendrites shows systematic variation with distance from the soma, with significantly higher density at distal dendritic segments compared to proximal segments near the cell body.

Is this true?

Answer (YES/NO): NO